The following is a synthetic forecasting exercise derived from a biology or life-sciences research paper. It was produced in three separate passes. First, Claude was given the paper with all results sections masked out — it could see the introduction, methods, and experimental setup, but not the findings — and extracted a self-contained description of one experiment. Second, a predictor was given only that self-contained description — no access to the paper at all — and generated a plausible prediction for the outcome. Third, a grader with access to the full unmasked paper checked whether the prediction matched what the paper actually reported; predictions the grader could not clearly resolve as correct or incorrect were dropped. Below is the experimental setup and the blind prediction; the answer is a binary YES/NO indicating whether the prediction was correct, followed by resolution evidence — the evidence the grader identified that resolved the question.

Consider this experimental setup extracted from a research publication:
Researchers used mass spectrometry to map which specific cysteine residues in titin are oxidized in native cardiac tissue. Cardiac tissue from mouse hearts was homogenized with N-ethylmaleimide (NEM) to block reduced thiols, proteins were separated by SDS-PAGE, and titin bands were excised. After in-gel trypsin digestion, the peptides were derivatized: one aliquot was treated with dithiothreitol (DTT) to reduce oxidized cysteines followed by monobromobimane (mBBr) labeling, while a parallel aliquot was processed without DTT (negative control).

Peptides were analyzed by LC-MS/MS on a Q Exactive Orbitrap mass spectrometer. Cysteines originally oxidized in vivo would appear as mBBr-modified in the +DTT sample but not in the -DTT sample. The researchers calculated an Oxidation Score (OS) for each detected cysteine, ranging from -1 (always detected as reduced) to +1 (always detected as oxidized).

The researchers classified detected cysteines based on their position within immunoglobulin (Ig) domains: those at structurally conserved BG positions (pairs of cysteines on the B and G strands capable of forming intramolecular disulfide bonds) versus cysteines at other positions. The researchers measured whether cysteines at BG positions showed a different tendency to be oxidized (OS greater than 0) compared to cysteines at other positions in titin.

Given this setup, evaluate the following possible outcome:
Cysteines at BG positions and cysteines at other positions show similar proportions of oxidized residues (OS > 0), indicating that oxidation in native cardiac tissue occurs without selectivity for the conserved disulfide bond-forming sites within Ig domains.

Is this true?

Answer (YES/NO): NO